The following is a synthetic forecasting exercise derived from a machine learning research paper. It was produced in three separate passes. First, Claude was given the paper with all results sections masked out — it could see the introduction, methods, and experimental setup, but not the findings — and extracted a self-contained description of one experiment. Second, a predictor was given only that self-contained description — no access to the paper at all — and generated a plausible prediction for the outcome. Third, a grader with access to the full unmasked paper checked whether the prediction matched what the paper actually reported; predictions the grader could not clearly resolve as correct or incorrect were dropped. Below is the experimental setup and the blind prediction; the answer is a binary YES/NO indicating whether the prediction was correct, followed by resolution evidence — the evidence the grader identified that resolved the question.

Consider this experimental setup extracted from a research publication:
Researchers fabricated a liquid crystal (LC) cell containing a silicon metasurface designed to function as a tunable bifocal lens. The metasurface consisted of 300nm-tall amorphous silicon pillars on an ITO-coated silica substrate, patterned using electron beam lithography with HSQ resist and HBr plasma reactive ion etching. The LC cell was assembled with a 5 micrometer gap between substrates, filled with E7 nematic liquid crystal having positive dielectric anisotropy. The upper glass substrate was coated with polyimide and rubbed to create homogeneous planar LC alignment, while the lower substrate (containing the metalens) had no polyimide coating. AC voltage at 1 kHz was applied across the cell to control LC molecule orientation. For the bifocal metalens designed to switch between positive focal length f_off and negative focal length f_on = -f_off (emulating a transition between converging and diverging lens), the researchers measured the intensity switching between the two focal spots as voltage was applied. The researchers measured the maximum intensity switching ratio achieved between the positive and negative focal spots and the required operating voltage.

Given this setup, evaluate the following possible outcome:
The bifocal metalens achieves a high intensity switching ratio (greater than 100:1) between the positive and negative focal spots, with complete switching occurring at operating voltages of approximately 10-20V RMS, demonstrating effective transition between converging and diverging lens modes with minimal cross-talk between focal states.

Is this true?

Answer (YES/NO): NO